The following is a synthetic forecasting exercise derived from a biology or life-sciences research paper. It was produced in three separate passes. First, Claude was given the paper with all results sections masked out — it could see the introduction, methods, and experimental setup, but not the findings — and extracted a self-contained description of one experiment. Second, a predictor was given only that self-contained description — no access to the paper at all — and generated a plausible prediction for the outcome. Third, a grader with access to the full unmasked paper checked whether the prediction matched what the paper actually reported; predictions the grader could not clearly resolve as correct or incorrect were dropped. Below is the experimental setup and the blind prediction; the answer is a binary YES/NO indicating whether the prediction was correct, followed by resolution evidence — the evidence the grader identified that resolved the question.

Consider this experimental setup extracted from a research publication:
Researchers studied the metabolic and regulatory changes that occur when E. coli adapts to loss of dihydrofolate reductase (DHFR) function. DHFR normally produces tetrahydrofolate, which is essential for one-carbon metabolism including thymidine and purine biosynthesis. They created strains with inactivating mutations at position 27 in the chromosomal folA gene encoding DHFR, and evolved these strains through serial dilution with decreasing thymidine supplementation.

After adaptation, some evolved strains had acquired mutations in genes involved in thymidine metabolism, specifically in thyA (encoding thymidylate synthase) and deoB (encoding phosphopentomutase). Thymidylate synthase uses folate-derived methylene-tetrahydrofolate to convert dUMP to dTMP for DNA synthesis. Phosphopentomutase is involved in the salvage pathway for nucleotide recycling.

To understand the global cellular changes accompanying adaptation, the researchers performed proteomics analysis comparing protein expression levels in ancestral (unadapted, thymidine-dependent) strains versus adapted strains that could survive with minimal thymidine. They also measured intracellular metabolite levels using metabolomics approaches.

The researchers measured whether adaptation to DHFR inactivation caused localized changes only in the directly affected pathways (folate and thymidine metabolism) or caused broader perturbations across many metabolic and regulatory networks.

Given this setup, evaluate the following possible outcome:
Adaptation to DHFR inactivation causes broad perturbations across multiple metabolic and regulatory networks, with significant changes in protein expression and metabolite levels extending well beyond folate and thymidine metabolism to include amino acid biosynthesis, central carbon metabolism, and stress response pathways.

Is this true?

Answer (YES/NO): YES